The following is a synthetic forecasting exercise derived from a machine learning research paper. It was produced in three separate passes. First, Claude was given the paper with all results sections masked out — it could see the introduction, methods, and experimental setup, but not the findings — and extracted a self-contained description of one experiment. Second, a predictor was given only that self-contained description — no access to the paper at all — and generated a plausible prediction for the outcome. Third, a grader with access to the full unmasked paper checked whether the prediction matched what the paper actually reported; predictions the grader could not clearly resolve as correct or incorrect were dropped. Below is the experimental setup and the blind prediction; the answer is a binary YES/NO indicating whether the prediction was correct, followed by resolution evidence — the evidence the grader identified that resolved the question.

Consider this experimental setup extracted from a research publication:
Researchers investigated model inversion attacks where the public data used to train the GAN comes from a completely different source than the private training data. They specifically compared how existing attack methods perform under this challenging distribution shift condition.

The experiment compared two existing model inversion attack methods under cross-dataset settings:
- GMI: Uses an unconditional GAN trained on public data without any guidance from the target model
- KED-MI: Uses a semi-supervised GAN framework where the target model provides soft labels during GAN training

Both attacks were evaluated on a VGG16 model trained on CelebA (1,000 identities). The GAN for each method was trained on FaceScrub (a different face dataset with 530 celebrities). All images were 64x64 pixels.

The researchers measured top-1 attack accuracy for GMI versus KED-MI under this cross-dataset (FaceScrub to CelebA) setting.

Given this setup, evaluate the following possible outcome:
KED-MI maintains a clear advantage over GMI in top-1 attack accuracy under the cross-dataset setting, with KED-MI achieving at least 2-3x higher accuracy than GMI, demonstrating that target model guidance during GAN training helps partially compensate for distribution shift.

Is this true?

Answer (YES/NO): YES